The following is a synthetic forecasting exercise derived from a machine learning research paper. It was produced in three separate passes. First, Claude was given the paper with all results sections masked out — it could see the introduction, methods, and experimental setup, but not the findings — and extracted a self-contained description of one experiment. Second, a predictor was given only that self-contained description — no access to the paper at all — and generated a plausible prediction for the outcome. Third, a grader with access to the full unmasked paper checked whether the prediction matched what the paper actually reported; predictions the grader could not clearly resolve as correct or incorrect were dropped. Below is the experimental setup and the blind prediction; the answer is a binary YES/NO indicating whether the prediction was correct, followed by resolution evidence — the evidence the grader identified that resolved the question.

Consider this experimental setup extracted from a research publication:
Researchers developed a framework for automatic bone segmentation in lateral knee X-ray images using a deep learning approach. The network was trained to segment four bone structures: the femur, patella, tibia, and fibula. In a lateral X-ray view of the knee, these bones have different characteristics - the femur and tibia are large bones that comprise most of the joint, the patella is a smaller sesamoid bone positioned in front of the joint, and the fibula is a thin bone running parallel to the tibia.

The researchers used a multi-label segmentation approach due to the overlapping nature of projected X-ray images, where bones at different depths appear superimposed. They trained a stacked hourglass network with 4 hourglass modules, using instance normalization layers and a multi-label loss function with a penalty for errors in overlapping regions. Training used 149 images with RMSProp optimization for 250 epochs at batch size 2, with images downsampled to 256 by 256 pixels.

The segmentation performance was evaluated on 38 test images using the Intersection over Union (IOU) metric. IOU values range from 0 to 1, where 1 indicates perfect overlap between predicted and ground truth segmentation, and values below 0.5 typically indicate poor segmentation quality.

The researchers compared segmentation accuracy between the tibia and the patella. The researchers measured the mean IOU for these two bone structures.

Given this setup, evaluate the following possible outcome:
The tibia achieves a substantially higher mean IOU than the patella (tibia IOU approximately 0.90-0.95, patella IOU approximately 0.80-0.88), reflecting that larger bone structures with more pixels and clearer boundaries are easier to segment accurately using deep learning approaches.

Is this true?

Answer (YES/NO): NO